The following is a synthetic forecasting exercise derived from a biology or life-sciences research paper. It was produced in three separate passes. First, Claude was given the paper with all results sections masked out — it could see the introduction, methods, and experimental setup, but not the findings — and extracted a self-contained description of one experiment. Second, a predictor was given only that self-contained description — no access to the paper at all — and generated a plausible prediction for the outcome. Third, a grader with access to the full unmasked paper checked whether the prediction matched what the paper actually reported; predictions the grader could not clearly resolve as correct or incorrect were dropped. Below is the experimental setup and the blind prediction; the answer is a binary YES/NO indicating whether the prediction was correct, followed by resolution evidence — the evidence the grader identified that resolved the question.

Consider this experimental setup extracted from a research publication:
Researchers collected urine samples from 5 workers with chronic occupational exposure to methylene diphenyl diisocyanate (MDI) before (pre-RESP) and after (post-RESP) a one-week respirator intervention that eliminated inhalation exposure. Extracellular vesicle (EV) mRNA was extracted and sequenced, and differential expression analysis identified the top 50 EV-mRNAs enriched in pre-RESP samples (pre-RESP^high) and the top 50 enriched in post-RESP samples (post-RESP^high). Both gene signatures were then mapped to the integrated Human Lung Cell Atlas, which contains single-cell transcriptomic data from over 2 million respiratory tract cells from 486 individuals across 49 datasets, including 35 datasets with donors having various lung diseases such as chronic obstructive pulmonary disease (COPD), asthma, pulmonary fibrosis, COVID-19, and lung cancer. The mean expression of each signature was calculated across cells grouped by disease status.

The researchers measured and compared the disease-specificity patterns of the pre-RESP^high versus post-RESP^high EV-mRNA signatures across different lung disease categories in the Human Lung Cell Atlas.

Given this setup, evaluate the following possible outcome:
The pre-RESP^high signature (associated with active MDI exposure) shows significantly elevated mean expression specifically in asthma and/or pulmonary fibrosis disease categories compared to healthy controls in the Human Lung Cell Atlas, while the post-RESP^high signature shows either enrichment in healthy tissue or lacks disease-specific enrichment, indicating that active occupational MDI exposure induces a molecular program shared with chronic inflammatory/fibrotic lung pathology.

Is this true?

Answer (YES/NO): NO